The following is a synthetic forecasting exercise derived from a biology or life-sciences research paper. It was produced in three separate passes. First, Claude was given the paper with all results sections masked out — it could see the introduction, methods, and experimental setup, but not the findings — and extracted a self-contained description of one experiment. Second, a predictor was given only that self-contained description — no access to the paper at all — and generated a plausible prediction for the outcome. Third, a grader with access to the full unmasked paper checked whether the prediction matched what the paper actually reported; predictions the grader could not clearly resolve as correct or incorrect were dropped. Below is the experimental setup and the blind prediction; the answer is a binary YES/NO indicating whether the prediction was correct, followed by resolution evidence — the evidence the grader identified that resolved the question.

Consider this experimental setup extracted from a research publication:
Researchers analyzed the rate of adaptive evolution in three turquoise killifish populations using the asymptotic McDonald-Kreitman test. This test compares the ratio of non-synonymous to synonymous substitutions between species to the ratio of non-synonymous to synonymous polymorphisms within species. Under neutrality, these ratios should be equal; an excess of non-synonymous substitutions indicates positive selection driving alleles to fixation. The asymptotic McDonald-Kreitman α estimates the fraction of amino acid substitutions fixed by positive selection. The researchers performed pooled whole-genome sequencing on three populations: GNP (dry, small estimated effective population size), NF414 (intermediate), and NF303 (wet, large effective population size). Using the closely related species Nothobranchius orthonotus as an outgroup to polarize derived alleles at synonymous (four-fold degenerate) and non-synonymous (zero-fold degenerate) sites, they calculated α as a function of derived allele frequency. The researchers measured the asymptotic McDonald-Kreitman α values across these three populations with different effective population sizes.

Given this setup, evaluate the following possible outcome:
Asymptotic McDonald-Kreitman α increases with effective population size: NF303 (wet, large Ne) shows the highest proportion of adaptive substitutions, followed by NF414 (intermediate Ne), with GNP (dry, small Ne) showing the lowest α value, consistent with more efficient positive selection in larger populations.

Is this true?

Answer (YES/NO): YES